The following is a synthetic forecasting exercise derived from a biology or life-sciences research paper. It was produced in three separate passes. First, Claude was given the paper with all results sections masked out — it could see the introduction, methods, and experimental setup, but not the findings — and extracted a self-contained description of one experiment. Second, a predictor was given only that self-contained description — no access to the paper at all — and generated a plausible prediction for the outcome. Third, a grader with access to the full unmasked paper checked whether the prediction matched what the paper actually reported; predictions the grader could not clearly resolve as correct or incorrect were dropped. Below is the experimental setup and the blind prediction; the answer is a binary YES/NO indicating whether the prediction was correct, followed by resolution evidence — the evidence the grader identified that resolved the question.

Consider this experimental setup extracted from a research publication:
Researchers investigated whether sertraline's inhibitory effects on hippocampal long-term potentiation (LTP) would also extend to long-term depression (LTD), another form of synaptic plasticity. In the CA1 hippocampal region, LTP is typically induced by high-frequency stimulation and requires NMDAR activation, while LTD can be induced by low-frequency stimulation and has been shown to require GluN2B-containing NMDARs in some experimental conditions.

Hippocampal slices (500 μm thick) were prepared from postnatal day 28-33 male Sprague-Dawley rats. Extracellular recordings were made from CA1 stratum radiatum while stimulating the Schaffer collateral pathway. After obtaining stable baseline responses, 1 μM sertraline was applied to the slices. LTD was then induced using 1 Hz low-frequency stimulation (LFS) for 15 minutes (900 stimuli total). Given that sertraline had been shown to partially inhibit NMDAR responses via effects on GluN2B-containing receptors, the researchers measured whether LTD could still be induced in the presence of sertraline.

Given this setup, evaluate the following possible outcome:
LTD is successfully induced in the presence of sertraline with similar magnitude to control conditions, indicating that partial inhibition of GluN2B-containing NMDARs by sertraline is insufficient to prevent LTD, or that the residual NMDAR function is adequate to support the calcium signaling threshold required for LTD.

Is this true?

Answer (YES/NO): YES